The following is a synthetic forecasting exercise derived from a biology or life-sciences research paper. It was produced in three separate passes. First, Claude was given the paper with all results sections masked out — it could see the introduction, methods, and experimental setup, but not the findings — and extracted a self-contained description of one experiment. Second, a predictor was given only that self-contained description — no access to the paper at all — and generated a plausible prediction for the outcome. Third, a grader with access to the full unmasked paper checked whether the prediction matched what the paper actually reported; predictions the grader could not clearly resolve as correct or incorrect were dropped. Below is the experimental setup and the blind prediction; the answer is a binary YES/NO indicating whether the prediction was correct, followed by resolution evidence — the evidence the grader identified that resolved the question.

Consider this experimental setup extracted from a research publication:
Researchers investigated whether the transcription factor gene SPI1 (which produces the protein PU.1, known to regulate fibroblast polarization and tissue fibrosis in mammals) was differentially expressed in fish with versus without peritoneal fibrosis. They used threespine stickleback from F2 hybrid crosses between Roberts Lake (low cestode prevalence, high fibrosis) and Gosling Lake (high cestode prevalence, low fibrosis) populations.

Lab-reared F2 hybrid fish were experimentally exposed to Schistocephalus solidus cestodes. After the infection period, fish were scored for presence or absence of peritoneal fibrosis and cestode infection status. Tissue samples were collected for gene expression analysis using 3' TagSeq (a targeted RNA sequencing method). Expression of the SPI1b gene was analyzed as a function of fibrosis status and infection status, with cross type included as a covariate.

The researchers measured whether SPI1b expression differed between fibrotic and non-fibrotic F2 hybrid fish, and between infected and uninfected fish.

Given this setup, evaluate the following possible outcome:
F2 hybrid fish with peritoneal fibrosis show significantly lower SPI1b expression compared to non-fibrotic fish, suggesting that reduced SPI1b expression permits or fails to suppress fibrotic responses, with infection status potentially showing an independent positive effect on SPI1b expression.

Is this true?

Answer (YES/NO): NO